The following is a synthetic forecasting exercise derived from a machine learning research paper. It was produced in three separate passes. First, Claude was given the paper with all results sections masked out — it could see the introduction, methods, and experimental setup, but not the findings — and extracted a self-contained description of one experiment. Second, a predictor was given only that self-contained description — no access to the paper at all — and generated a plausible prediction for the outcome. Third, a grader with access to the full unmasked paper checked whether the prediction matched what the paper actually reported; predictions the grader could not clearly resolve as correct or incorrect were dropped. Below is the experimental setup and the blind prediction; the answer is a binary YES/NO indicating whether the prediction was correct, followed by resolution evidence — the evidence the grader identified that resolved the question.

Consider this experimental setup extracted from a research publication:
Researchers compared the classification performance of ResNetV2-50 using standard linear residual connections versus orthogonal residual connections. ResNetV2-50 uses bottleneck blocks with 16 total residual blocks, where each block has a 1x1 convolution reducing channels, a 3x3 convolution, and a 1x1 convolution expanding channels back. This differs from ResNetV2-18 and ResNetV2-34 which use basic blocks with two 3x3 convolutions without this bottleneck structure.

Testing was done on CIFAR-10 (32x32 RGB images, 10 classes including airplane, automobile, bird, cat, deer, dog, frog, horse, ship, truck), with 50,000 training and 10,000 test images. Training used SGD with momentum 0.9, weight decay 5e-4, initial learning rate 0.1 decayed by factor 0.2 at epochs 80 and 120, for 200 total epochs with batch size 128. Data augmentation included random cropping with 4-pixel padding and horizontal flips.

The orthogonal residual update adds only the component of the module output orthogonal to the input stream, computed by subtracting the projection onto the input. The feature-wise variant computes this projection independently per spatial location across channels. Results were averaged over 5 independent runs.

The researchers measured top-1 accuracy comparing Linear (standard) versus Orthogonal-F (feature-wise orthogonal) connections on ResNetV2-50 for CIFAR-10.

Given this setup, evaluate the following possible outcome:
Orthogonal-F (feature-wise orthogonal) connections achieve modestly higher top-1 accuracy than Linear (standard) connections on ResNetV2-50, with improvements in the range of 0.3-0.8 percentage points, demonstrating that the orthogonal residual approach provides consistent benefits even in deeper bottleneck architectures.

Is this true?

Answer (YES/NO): NO